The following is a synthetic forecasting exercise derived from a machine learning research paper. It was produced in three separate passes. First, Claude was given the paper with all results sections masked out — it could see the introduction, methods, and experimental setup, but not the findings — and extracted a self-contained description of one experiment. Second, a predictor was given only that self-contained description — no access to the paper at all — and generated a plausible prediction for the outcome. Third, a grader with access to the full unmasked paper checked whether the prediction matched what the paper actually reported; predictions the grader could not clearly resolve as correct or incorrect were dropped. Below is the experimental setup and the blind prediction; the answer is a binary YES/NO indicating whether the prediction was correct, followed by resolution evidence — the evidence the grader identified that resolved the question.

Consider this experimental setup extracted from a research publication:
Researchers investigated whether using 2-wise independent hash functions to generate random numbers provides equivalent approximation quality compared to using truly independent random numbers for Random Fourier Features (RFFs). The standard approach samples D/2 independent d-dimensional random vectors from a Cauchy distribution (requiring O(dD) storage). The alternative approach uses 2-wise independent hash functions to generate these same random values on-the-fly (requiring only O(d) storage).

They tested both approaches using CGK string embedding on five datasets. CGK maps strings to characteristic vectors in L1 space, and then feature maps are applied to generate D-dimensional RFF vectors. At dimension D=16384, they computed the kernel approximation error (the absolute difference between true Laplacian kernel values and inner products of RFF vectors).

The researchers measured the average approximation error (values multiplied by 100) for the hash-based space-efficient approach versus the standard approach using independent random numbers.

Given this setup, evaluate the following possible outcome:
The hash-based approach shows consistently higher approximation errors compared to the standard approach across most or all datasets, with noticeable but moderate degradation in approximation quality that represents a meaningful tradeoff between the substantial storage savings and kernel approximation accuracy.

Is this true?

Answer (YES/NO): NO